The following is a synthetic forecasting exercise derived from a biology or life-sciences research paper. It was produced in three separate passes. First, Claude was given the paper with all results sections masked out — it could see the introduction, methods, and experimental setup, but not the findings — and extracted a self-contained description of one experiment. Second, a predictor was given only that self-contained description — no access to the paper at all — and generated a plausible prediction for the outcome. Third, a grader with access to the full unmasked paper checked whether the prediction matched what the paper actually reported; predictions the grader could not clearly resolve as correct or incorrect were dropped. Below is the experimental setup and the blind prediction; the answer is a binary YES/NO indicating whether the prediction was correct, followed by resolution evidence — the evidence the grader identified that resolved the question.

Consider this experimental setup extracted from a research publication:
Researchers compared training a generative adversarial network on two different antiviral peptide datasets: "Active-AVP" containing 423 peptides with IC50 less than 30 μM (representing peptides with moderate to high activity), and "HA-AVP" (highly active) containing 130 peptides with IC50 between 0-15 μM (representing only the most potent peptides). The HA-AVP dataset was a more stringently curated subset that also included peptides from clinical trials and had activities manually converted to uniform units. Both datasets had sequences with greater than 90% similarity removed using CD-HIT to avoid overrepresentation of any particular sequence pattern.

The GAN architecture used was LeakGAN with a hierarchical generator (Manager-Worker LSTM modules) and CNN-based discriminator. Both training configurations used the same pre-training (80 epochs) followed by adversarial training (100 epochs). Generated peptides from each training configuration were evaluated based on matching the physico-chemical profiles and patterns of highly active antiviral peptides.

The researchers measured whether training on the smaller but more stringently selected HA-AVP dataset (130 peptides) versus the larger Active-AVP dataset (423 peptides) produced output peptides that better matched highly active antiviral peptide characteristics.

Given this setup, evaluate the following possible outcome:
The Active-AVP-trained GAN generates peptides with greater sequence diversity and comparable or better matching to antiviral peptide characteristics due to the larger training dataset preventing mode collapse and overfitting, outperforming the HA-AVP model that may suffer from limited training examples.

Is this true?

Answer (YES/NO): NO